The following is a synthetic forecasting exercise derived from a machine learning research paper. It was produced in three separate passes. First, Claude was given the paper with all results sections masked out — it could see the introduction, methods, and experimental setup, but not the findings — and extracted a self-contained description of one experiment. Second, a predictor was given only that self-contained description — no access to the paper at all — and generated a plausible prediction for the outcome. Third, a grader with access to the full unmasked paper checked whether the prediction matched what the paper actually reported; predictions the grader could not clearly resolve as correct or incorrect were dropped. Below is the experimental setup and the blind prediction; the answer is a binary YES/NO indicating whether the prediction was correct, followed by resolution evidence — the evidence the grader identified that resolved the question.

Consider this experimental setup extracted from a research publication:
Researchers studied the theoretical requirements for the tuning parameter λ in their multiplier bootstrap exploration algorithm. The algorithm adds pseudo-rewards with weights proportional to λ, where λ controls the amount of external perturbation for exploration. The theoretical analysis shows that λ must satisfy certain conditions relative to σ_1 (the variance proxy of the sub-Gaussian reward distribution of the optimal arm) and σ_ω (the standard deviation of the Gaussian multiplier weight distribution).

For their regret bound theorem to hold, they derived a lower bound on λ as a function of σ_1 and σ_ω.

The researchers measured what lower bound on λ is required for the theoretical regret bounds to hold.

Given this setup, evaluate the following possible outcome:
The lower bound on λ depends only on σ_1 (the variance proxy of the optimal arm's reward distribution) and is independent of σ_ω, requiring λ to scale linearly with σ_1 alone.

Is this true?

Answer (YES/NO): NO